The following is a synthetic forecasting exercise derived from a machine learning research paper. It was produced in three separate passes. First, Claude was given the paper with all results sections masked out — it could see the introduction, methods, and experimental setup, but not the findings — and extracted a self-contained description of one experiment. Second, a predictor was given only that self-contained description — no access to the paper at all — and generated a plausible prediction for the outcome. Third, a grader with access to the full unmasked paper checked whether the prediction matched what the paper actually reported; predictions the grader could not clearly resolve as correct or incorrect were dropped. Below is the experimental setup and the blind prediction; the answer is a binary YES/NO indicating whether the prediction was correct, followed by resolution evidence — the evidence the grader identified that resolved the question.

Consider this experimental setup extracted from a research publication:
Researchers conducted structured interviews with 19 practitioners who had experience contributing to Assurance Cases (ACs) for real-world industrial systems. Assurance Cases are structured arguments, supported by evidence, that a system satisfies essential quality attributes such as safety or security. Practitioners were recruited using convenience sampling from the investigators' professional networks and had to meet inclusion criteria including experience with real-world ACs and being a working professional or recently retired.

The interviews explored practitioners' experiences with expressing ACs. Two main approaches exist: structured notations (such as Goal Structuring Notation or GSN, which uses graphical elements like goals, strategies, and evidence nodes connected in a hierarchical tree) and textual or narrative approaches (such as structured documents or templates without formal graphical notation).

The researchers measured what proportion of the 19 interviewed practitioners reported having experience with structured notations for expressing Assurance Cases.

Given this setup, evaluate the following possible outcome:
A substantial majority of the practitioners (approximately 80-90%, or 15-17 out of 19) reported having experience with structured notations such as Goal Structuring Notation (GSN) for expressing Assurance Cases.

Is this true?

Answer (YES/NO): YES